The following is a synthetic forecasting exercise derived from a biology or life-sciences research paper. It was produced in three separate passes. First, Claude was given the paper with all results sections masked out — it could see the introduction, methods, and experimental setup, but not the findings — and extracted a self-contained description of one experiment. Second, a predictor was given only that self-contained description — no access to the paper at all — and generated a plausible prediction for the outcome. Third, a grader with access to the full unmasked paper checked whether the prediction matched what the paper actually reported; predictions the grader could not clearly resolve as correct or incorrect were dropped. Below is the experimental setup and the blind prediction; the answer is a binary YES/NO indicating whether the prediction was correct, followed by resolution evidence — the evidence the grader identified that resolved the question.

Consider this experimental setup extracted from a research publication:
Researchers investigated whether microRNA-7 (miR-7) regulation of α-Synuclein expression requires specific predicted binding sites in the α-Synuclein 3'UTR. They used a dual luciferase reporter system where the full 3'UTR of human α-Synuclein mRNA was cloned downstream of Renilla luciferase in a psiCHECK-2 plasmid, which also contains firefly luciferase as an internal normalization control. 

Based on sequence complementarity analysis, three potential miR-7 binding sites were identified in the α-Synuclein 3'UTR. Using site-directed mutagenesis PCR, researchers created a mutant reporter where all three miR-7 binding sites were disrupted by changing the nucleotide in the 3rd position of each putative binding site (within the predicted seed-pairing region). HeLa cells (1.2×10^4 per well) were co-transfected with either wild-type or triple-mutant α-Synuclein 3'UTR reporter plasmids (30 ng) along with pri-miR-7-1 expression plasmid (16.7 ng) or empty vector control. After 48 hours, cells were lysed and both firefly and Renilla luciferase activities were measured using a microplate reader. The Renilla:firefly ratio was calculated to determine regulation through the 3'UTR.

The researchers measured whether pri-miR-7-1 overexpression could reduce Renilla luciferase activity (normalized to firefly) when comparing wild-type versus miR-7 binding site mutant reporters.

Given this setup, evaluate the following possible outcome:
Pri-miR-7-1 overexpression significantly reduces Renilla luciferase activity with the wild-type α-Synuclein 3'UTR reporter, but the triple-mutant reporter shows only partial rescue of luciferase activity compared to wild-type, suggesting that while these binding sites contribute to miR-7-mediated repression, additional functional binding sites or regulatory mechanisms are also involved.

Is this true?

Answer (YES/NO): NO